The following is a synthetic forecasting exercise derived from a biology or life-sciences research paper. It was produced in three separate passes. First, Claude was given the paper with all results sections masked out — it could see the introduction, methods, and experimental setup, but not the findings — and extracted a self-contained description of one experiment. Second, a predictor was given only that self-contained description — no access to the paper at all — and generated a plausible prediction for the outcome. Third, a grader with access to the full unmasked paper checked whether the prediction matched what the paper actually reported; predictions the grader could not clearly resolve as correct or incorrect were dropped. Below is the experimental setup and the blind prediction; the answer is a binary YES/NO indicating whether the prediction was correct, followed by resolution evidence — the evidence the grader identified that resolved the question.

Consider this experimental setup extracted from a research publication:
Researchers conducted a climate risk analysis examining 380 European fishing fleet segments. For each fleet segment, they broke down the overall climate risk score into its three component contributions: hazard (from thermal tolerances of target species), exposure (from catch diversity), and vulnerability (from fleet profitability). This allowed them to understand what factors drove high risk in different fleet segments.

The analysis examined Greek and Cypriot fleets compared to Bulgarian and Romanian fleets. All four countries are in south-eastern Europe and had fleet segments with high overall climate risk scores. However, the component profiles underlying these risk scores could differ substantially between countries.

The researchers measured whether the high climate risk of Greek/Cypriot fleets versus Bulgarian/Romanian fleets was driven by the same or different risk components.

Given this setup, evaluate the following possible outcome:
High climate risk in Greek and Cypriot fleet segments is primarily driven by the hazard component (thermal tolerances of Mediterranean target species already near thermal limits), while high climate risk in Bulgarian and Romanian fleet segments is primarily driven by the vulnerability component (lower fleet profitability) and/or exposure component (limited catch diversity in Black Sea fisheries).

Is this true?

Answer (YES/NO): NO